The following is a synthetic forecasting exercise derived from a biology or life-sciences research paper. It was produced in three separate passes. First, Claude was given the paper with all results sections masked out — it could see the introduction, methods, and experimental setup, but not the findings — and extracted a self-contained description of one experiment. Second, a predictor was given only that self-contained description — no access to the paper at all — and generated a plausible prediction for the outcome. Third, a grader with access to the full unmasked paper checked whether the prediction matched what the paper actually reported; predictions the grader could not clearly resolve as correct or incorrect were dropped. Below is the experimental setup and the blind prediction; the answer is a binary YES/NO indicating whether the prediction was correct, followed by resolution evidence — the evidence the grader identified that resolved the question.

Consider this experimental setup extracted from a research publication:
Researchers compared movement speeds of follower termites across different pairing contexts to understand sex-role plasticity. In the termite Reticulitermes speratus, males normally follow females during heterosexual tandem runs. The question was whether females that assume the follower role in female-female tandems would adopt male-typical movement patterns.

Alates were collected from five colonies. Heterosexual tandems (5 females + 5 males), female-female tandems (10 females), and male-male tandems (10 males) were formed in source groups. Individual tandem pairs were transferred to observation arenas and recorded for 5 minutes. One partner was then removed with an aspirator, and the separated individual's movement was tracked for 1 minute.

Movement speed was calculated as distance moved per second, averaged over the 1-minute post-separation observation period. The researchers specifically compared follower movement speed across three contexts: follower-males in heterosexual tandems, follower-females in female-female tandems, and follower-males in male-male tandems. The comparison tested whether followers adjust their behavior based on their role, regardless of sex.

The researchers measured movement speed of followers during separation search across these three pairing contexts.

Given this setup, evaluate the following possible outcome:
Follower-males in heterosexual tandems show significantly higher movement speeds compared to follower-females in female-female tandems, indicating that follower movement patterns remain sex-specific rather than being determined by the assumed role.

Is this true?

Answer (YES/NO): NO